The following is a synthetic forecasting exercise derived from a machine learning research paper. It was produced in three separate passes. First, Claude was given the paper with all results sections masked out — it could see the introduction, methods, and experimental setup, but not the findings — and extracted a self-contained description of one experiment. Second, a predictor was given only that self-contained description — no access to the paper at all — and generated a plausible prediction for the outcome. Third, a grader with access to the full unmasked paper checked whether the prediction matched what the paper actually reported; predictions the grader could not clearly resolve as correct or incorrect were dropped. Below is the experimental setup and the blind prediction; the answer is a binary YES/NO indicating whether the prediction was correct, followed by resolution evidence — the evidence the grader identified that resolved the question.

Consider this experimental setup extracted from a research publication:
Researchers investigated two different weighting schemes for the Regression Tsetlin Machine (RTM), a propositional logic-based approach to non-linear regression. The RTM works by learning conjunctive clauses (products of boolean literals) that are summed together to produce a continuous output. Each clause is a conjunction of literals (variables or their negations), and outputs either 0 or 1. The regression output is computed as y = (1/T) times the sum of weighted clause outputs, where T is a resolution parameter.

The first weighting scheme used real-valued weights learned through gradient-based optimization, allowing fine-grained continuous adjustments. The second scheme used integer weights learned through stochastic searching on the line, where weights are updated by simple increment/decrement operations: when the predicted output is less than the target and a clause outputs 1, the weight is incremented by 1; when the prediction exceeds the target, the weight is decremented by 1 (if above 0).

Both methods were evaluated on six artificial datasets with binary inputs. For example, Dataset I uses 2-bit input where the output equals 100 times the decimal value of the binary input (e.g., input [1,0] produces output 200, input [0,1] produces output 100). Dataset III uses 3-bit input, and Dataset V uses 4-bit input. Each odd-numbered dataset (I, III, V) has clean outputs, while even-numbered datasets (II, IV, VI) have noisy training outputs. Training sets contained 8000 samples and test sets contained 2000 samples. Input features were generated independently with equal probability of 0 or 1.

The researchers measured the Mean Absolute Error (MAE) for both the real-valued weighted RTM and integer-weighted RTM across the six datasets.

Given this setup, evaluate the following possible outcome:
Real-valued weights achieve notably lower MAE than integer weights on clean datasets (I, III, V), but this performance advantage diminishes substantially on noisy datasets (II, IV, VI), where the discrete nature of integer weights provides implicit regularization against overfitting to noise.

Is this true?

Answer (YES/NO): NO